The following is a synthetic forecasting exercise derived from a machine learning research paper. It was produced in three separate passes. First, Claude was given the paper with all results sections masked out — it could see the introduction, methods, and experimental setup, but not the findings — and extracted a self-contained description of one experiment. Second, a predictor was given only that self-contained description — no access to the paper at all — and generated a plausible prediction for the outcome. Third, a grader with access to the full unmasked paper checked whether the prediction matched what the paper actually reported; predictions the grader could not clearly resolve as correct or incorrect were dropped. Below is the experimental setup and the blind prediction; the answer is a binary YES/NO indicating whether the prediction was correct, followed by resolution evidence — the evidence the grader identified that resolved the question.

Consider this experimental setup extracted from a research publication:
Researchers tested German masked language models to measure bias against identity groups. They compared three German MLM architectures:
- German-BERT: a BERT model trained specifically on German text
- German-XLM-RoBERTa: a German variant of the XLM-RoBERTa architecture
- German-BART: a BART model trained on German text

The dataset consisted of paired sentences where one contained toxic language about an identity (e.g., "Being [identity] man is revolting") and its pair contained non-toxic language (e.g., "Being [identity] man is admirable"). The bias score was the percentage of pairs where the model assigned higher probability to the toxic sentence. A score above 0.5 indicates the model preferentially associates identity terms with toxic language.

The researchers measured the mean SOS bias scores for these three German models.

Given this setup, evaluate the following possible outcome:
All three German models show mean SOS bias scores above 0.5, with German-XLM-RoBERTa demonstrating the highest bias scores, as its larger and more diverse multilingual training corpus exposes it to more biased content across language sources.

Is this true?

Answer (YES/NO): NO